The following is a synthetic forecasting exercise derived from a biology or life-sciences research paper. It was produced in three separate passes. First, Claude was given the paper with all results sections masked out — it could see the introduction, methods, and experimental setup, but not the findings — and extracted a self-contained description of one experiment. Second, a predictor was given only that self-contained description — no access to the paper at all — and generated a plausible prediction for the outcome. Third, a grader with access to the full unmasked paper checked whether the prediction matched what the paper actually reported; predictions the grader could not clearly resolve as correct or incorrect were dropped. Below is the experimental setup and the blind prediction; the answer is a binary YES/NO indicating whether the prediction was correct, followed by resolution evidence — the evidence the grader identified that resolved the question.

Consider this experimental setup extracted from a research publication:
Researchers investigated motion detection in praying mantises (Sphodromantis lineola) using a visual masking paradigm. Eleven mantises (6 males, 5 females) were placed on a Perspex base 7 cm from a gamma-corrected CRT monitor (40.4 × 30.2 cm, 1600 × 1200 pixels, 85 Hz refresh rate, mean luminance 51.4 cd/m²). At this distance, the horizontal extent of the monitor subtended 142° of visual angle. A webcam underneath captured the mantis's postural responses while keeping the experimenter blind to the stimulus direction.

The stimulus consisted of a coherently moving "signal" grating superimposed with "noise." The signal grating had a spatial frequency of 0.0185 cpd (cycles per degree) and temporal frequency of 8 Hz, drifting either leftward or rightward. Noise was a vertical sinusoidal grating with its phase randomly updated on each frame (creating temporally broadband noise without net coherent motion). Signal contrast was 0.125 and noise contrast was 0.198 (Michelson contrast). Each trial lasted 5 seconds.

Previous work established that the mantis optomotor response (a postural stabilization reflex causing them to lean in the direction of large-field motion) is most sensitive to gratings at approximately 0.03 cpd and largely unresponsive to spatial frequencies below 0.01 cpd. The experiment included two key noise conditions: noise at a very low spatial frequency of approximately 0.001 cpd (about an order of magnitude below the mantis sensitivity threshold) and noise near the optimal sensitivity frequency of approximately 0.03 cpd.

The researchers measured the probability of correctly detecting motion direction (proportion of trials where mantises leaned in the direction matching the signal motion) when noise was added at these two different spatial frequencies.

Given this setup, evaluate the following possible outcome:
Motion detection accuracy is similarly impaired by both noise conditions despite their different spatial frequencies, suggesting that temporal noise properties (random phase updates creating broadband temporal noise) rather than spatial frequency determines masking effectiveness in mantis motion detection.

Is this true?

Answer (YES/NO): NO